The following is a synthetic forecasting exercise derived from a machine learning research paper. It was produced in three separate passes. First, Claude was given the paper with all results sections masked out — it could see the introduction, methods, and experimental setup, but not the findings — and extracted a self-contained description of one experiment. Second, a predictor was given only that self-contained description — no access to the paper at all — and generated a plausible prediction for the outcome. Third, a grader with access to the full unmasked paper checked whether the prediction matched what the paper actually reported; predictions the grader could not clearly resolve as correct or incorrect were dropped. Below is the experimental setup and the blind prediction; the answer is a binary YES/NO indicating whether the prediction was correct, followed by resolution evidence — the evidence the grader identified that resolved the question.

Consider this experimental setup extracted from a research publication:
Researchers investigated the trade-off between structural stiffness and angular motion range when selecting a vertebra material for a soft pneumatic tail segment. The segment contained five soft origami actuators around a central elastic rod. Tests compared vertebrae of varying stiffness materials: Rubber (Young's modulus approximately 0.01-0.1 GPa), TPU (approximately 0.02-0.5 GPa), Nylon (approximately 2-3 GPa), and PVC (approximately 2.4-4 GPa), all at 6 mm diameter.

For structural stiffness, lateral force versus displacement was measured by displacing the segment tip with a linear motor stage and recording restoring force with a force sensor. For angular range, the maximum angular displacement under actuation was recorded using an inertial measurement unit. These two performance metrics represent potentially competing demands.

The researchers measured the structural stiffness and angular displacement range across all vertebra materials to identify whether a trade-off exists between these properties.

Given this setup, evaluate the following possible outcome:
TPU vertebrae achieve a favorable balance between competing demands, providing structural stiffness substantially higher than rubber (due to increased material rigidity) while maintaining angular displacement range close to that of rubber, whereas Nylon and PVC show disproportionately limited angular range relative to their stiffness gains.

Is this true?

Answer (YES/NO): NO